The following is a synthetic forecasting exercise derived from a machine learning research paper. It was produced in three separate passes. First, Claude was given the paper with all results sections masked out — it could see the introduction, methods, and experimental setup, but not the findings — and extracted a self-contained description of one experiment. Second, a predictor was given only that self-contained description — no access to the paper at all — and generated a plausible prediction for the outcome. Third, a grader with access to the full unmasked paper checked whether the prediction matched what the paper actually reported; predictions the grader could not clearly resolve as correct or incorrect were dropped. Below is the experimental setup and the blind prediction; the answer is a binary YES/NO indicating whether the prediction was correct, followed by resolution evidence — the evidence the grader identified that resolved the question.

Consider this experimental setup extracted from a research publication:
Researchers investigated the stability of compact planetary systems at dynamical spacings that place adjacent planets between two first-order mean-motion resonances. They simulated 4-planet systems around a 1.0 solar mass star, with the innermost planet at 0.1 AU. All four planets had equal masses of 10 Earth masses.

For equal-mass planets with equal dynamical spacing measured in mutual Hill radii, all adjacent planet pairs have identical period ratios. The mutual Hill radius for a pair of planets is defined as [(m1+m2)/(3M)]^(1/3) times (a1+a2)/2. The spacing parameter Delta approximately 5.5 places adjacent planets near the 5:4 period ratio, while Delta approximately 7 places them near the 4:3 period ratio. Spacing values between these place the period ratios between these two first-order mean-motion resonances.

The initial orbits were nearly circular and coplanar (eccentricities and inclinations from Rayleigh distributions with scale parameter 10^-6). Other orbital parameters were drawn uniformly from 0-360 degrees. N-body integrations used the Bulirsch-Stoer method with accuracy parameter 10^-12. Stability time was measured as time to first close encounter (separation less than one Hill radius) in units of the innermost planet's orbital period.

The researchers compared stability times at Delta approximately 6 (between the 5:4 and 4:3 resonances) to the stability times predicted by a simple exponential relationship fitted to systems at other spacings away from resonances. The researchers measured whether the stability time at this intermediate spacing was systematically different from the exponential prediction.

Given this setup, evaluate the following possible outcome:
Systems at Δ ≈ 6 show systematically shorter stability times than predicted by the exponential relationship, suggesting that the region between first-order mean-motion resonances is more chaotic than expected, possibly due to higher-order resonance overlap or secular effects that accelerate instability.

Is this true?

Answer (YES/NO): NO